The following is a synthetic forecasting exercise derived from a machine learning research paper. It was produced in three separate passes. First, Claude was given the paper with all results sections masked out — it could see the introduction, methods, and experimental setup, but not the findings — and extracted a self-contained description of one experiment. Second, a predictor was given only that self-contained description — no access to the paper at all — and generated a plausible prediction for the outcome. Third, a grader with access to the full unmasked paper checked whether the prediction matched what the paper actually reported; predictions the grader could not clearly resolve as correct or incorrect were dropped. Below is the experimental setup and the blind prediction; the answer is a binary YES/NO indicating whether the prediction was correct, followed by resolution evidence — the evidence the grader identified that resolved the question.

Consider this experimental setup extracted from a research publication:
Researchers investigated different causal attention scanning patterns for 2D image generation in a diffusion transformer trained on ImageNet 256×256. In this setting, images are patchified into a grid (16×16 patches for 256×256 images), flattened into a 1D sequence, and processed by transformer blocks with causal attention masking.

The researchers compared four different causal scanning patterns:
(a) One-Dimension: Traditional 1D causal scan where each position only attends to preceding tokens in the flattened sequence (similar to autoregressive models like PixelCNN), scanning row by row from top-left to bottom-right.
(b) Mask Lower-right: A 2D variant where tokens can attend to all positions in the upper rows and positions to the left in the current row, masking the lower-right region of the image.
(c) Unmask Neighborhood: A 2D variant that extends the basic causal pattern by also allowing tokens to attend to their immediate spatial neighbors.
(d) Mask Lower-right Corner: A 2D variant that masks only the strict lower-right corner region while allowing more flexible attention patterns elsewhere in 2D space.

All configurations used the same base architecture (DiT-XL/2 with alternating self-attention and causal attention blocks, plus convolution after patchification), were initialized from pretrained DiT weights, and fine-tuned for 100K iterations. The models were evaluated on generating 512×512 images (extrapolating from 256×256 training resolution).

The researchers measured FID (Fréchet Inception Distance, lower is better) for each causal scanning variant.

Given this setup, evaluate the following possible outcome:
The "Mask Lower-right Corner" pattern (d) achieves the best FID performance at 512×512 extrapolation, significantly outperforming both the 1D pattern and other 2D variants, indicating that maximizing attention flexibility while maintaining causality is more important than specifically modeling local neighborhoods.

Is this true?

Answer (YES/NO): YES